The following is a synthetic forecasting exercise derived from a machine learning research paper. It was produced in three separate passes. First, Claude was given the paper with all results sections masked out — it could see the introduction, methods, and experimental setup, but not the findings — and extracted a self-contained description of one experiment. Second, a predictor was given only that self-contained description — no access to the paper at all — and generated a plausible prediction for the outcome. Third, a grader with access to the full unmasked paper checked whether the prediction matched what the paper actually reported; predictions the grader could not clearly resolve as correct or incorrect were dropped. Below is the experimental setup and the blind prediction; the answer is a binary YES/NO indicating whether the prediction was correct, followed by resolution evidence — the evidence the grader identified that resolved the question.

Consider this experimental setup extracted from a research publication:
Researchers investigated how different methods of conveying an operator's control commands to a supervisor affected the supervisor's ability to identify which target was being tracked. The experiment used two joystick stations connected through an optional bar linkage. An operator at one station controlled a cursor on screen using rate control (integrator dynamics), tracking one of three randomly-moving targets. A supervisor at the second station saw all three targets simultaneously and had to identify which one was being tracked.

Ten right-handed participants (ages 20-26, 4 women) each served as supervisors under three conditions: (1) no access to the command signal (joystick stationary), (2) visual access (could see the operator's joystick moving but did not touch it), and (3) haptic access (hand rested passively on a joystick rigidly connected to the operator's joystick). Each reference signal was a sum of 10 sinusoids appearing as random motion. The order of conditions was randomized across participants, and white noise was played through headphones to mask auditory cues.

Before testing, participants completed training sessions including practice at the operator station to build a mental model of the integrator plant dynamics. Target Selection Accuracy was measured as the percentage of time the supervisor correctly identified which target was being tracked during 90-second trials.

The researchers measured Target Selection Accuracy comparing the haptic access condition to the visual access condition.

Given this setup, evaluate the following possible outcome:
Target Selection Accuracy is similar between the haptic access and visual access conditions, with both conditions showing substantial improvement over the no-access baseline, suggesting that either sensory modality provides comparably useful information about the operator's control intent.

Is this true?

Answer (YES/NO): NO